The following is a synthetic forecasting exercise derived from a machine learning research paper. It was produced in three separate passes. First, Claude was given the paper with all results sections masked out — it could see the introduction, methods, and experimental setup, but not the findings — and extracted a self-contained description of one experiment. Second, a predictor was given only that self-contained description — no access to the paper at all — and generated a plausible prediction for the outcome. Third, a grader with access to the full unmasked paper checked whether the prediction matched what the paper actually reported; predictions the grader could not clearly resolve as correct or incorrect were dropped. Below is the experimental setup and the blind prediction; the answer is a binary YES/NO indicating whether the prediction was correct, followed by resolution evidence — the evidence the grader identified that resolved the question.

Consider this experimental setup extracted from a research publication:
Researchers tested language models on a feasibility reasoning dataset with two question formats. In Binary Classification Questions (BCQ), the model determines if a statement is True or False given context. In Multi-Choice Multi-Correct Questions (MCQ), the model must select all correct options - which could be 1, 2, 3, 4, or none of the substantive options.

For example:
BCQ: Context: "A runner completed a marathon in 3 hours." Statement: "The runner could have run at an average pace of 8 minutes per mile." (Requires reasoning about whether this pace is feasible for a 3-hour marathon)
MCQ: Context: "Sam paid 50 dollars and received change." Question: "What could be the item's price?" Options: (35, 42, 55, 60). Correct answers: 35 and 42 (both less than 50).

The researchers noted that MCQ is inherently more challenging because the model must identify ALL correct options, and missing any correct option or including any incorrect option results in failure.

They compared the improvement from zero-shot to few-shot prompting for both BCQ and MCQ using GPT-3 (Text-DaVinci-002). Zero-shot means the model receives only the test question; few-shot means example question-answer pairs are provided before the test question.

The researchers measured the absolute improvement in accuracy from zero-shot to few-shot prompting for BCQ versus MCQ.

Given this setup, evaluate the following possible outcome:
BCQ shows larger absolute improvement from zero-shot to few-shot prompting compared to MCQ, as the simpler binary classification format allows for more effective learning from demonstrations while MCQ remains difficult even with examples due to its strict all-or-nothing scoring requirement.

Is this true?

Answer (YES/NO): NO